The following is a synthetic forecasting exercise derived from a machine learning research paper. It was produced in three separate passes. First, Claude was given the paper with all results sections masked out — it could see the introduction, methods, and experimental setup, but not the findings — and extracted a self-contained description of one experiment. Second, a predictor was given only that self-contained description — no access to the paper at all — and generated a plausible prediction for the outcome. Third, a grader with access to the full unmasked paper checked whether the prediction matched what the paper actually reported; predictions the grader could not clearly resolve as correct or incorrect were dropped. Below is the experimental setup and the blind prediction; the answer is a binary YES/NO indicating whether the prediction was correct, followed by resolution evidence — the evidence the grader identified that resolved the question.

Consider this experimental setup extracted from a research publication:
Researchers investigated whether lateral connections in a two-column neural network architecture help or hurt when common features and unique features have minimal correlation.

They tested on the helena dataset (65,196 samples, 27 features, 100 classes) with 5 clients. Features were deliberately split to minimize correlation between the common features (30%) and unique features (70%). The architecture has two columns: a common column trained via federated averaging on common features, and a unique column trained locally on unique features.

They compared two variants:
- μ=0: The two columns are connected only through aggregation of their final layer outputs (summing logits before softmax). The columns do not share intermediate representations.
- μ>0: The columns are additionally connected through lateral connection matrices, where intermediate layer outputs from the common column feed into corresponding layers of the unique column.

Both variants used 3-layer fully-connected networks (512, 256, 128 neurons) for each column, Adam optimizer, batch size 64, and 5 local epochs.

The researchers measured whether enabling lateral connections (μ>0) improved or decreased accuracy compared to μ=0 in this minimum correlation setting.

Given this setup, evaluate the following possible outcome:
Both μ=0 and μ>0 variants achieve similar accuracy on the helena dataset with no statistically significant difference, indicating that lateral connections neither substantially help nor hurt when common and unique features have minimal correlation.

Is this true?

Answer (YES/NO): YES